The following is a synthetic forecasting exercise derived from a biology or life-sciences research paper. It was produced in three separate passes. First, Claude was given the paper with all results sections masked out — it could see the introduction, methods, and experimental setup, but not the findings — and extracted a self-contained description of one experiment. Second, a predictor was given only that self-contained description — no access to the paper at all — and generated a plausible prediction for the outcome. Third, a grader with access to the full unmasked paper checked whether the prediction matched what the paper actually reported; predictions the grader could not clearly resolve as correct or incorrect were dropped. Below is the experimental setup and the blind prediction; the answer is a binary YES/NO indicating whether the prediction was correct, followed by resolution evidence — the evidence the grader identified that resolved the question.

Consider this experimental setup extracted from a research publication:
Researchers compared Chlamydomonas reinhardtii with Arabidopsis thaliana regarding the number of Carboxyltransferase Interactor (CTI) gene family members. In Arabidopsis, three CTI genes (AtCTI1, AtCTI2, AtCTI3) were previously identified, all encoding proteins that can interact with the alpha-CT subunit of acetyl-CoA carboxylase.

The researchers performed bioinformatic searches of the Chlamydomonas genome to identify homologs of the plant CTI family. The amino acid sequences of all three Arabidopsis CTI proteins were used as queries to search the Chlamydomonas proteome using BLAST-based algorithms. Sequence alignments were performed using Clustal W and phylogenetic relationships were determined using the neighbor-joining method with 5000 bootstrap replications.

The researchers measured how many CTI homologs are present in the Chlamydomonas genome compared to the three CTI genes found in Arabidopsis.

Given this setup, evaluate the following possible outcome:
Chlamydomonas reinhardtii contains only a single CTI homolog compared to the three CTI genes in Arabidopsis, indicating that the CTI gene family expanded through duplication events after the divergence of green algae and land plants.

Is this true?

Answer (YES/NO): NO